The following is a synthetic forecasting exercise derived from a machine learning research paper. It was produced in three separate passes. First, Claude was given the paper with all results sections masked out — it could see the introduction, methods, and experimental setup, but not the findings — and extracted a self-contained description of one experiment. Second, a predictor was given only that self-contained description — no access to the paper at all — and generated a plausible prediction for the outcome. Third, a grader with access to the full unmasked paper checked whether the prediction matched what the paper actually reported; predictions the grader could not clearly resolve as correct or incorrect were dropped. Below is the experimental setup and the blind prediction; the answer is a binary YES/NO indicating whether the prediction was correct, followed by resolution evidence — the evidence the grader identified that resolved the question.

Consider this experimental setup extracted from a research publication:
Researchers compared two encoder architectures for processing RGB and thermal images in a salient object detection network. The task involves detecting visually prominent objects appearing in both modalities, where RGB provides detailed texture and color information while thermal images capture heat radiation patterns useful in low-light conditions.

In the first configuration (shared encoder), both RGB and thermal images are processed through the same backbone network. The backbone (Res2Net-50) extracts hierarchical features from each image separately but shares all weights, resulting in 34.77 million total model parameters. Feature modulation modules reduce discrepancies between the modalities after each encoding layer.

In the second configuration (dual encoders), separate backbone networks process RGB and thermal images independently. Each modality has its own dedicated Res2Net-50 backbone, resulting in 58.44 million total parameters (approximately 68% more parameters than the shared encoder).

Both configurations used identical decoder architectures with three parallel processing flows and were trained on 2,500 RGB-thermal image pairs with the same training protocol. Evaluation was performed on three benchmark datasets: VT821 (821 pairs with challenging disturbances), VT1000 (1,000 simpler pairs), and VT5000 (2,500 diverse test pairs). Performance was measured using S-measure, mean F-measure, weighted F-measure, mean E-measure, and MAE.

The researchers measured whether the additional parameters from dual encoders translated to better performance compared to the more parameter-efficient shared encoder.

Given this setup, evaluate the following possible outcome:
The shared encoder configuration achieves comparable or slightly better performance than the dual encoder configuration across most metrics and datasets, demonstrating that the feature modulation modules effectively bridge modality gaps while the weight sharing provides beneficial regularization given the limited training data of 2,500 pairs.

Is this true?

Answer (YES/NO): YES